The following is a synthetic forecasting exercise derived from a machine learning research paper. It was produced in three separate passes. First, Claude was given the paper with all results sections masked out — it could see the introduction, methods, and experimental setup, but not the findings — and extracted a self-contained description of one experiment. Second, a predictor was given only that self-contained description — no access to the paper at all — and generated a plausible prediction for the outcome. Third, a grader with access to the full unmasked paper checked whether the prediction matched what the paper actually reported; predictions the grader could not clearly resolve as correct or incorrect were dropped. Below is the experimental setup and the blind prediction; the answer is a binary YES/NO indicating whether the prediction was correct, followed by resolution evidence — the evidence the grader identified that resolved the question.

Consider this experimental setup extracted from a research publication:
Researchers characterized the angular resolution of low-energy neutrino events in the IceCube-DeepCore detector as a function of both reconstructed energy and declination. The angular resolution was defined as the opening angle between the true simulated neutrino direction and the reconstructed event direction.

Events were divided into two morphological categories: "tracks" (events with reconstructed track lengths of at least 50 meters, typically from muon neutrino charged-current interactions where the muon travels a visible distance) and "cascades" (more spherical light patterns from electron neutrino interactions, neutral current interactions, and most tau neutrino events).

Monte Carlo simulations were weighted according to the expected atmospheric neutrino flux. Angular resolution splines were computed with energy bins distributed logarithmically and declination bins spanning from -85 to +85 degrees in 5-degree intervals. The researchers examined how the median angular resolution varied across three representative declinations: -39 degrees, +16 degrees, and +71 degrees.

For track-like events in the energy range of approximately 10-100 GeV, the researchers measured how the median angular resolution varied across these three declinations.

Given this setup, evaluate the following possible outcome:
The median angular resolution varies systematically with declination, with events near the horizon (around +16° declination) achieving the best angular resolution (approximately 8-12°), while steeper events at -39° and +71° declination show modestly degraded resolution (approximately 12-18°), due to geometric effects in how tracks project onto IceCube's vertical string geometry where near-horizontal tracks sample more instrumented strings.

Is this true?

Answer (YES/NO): NO